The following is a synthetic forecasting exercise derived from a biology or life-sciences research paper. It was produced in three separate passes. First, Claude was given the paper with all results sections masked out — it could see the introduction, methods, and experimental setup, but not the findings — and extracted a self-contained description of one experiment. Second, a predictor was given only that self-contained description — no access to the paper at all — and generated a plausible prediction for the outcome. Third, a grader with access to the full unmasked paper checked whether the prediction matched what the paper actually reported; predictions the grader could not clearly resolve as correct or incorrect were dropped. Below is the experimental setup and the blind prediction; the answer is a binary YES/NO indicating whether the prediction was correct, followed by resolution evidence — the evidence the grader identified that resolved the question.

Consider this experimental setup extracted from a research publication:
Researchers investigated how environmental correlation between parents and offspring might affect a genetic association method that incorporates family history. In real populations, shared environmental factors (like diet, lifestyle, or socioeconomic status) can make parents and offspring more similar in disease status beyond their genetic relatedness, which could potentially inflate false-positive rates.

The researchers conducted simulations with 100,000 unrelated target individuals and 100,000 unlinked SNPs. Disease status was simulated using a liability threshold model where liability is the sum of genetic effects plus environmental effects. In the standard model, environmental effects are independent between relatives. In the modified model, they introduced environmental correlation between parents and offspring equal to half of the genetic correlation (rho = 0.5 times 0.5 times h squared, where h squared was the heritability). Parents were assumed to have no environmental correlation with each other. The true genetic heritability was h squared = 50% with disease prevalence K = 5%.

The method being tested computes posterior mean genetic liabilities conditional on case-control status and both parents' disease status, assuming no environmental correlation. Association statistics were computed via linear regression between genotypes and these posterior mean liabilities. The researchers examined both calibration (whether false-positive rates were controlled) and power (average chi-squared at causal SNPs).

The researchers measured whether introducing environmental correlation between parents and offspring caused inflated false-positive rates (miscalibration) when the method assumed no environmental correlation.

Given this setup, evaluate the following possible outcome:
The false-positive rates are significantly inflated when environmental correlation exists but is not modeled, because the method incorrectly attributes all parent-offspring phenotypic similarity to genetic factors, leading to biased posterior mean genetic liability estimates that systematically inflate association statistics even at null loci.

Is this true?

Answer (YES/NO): NO